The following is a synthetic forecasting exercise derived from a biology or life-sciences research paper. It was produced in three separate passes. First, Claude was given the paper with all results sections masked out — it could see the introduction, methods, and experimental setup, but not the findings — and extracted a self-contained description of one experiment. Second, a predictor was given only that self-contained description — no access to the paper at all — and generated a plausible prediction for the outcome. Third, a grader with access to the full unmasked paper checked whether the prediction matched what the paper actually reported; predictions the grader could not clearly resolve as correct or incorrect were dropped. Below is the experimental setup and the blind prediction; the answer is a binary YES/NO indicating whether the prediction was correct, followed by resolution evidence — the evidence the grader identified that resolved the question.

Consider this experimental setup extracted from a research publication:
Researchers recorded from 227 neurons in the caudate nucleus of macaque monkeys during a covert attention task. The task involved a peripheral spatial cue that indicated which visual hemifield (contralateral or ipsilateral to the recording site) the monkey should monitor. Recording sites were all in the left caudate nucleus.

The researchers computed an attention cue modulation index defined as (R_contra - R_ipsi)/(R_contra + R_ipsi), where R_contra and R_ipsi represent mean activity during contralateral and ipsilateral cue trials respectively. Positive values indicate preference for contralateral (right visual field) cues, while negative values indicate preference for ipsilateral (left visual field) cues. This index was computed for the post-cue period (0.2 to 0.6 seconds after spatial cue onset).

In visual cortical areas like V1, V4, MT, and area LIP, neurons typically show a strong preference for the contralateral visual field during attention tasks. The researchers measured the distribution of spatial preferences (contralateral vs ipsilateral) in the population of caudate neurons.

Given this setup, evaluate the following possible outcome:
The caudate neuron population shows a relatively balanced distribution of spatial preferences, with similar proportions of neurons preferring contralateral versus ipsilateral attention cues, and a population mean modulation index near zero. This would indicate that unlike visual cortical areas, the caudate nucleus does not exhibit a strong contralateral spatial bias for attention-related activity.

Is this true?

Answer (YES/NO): NO